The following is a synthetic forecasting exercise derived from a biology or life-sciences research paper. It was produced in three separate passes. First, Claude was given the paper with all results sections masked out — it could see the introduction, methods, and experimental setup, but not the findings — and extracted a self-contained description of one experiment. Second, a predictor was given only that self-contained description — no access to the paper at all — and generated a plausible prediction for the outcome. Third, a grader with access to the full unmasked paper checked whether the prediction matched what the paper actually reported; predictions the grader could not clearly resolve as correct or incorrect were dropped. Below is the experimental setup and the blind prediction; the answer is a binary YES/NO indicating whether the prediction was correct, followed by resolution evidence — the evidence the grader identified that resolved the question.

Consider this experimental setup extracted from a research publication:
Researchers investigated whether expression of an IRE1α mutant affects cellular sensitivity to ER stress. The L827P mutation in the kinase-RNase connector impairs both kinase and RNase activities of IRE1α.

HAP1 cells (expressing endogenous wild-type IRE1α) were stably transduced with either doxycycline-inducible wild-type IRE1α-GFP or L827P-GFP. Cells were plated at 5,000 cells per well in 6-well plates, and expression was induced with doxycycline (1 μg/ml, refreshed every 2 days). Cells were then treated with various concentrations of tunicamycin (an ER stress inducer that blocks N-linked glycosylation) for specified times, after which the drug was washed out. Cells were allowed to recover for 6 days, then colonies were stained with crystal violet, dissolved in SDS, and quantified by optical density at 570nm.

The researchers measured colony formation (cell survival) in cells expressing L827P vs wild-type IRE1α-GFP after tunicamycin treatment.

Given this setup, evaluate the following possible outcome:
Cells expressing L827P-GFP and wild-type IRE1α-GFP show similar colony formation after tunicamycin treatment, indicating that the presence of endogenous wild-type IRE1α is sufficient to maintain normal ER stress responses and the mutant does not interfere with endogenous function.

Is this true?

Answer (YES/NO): NO